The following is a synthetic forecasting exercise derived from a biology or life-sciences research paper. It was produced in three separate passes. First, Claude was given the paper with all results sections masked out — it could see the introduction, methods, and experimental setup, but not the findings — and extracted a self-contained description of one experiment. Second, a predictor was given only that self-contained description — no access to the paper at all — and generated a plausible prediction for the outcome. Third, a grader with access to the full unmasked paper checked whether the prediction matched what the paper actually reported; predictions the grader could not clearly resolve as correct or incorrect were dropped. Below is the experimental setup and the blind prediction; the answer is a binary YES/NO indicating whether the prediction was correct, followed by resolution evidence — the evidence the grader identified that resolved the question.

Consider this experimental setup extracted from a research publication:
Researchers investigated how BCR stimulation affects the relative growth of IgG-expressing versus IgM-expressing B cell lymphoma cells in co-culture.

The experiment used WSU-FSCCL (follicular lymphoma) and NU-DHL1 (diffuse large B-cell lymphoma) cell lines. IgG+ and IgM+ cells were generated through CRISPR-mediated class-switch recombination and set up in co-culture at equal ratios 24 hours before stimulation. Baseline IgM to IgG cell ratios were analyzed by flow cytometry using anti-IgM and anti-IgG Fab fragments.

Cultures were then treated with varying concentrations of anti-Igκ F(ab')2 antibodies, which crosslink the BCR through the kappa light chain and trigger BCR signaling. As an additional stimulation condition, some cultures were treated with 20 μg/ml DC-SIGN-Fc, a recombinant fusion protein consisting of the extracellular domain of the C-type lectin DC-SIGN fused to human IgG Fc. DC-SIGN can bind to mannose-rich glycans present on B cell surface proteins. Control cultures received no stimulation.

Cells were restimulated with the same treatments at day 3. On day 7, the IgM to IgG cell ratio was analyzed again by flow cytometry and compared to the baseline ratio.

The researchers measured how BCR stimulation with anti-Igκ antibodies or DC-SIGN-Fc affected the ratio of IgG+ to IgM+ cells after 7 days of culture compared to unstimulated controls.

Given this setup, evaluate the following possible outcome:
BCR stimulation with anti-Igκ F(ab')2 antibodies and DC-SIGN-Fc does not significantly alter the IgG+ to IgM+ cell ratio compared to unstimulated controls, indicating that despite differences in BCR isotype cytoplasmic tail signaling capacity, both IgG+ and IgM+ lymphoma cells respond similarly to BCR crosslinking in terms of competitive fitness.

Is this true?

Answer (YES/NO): NO